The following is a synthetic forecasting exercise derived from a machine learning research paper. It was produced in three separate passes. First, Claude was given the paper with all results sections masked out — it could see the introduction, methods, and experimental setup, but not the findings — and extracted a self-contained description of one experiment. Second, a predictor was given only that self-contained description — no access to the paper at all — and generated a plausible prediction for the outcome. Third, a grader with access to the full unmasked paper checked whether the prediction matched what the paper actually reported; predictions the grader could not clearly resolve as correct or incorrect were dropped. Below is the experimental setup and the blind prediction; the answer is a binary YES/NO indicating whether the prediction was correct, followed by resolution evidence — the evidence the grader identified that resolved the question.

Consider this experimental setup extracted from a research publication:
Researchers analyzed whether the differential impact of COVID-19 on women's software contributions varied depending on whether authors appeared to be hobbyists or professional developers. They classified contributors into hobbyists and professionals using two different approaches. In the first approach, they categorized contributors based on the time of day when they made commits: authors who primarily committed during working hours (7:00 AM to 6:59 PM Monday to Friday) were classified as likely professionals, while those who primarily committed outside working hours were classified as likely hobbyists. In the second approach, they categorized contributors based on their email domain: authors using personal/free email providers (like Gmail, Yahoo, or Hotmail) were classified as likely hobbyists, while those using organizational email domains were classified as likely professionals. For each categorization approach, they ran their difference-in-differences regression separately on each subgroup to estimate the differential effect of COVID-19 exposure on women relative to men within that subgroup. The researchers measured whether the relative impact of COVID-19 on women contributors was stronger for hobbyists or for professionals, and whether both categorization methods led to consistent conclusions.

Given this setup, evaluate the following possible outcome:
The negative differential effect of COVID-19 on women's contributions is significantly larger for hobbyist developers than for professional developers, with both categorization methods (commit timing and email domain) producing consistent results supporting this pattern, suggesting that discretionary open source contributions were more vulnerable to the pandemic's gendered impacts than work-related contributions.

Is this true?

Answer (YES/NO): YES